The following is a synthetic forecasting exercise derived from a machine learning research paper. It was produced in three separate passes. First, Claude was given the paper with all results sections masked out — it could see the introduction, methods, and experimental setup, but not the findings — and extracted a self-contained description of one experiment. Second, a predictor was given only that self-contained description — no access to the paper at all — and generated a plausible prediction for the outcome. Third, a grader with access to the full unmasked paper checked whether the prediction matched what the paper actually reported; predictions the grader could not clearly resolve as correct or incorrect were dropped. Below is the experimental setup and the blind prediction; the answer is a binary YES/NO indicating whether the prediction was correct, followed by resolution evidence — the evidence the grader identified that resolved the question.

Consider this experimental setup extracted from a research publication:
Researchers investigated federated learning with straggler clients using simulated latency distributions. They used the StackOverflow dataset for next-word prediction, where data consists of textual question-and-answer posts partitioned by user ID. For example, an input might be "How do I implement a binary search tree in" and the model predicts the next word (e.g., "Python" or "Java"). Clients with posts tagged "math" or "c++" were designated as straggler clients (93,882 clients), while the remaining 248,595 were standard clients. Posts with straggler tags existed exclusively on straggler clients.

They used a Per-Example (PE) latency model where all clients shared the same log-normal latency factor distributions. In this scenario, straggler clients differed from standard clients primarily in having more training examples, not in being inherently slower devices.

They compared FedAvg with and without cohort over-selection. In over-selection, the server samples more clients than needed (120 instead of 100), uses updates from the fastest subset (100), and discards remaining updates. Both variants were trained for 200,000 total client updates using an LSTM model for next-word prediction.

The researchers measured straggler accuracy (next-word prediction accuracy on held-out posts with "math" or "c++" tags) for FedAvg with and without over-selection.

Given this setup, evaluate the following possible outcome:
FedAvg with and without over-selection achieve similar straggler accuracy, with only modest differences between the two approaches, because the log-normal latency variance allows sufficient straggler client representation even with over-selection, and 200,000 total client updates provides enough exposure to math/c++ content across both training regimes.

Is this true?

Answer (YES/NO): NO